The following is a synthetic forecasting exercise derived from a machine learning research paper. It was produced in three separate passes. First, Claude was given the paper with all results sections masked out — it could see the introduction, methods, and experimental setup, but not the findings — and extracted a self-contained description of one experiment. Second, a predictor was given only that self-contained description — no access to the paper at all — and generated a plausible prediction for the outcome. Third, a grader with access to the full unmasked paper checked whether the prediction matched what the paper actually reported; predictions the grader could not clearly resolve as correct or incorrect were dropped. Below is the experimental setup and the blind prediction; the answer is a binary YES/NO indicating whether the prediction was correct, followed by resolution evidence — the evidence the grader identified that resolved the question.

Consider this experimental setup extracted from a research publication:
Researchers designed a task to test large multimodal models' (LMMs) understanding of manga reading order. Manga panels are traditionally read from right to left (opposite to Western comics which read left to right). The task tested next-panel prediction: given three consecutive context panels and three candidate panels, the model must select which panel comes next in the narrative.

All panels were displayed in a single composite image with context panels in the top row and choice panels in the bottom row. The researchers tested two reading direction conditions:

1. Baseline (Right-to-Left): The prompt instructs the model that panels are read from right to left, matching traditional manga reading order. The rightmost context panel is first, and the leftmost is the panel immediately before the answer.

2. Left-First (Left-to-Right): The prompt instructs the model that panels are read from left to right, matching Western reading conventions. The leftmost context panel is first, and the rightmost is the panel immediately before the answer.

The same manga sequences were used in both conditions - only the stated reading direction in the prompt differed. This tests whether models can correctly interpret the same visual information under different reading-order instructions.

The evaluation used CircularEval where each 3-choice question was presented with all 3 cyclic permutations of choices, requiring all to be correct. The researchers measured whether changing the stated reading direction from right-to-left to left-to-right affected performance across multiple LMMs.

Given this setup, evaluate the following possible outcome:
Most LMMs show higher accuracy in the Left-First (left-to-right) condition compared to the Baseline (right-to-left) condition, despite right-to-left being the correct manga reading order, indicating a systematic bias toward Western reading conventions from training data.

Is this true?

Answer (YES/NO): NO